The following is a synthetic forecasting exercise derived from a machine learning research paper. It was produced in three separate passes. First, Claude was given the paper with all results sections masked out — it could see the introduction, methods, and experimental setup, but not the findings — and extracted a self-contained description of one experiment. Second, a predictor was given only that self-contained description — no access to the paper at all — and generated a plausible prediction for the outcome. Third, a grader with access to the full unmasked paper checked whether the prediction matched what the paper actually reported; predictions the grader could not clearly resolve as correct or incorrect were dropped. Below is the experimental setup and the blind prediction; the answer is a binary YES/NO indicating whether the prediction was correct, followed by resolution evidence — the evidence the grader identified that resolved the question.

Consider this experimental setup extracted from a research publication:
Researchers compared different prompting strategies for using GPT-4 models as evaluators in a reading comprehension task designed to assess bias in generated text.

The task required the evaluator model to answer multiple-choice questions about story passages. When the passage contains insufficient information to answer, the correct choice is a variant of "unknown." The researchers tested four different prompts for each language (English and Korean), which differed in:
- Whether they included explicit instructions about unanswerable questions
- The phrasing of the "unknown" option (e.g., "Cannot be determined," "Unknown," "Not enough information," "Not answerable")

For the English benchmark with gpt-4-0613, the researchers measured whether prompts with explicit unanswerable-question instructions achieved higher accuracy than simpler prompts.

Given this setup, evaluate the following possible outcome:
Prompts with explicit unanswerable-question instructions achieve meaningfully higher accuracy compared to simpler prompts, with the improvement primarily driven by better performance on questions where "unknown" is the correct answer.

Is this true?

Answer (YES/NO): NO